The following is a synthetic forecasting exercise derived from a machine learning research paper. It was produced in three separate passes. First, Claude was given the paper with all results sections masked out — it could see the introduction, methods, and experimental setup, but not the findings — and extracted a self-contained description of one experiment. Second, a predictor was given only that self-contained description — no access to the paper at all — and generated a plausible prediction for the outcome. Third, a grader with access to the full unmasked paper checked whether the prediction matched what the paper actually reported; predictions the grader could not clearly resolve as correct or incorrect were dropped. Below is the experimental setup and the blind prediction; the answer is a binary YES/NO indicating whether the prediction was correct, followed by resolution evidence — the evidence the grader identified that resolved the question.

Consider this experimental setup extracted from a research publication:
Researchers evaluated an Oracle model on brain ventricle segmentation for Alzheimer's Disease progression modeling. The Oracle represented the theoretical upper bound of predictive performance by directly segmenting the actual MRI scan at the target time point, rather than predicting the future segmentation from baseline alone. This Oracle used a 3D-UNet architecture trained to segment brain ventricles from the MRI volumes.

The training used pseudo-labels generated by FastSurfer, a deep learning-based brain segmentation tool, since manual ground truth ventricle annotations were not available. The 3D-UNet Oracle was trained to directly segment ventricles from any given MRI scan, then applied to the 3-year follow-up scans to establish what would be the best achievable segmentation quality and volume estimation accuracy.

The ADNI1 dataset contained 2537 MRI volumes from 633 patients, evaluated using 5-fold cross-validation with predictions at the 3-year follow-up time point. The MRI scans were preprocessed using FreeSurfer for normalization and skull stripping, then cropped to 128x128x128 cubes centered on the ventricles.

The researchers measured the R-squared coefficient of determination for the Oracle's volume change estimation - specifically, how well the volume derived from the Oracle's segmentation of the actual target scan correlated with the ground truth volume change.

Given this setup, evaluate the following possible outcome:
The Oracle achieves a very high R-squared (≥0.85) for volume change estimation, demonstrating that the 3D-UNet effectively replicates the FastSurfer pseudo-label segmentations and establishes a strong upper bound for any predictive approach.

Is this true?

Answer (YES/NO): YES